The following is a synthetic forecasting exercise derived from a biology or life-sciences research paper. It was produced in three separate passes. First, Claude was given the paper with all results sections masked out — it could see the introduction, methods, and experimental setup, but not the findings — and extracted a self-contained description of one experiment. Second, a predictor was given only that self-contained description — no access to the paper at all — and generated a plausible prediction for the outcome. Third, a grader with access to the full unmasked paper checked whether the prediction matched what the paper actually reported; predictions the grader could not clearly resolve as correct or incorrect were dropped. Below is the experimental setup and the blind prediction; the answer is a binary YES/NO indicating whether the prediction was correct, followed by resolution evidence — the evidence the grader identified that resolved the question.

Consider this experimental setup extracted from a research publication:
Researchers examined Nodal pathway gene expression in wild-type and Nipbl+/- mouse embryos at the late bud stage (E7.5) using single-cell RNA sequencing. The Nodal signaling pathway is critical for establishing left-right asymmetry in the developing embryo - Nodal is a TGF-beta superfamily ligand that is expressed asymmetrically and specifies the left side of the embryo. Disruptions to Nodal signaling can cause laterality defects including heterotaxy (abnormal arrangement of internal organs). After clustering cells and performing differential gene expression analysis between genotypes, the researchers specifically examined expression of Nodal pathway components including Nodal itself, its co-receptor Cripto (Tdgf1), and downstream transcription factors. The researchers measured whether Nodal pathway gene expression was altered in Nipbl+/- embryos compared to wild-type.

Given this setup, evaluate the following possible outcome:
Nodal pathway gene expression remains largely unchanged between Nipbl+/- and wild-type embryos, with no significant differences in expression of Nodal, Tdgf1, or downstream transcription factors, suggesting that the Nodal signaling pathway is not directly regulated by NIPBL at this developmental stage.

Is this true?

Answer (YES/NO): NO